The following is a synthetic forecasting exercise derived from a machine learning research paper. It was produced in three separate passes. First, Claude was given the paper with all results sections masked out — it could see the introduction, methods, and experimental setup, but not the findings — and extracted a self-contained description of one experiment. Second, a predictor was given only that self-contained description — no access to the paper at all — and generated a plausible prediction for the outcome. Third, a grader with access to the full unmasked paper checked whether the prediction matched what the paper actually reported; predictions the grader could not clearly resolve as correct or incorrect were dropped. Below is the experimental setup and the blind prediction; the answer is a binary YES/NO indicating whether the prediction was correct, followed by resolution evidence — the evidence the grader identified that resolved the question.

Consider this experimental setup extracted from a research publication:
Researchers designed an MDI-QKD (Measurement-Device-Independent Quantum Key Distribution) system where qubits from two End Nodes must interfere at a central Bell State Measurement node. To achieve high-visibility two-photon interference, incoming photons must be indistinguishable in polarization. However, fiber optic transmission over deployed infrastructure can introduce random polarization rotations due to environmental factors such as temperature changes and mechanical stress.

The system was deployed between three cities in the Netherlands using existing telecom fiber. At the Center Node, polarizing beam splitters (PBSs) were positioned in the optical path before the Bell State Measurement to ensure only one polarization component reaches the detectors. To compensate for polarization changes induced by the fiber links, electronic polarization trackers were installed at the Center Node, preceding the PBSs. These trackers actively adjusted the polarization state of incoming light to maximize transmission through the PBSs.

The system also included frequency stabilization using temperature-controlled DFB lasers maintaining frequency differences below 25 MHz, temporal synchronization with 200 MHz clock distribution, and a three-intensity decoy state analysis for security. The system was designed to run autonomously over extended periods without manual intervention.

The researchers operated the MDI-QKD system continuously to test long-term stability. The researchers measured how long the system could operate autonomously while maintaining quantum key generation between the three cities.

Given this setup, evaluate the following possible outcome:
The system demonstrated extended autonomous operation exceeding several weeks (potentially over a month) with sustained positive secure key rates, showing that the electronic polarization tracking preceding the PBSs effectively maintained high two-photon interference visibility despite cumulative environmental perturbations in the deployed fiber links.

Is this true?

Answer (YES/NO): NO